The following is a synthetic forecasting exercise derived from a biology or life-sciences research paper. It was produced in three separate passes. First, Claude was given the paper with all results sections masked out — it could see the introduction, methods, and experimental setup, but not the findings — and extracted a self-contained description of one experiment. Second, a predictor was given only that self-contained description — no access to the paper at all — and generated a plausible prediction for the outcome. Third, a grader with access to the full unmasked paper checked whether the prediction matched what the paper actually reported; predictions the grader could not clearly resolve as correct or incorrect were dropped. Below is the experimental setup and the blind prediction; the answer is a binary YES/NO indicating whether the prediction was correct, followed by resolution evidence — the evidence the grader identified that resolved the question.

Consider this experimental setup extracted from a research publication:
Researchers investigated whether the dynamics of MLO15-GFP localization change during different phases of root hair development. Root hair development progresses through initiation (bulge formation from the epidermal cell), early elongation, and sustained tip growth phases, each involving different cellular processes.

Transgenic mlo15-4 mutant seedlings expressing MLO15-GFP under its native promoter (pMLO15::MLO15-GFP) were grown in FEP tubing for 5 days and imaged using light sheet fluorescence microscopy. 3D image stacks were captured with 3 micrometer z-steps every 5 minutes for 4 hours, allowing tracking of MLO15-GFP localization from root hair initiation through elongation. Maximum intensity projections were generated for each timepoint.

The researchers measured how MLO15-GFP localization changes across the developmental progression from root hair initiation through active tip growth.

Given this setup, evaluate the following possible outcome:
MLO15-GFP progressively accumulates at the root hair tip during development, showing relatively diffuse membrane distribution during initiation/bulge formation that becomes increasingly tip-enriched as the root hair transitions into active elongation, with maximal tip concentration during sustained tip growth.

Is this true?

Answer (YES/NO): YES